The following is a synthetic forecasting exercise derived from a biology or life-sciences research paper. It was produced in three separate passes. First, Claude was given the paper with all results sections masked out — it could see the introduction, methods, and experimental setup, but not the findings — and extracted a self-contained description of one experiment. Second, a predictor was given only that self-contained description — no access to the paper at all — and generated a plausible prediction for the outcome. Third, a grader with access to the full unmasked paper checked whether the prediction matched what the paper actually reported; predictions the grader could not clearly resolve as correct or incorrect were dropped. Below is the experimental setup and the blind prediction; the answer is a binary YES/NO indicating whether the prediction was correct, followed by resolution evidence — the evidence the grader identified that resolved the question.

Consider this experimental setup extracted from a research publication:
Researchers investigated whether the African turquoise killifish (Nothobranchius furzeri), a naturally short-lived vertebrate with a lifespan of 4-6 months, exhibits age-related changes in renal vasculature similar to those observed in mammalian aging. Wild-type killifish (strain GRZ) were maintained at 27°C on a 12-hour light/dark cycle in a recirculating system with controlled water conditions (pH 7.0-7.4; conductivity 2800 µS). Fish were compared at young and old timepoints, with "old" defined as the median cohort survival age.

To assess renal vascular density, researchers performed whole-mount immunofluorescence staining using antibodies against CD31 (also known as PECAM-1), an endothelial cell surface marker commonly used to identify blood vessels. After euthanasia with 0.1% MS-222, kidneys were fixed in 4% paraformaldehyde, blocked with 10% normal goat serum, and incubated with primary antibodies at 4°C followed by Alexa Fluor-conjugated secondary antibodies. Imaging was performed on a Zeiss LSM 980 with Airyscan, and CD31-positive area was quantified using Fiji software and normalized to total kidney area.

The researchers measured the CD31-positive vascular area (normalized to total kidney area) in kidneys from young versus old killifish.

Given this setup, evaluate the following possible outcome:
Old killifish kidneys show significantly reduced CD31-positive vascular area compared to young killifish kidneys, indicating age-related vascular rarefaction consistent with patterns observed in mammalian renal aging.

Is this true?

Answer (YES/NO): YES